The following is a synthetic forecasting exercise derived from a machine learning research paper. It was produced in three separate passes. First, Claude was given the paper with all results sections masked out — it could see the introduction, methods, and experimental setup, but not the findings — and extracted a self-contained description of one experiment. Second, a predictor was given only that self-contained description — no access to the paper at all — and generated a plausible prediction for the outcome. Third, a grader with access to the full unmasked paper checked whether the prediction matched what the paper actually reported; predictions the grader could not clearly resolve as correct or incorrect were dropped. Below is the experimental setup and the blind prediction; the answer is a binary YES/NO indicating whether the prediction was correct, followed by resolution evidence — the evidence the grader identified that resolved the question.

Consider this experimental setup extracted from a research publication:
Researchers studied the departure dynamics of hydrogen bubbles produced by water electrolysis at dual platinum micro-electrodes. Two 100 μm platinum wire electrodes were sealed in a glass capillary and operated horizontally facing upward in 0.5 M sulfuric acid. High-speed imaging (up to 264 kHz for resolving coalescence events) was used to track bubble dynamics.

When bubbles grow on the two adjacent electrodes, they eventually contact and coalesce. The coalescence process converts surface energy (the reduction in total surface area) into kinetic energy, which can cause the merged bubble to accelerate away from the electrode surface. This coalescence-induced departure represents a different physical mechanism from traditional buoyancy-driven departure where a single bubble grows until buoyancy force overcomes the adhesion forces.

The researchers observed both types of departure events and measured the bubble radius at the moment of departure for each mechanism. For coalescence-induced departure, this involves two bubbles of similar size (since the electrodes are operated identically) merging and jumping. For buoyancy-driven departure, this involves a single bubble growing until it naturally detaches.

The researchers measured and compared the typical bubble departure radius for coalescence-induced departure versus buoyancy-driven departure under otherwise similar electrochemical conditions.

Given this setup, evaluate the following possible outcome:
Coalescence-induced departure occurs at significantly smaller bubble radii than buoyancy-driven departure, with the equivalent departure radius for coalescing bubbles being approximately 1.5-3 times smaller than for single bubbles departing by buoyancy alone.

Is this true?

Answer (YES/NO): YES